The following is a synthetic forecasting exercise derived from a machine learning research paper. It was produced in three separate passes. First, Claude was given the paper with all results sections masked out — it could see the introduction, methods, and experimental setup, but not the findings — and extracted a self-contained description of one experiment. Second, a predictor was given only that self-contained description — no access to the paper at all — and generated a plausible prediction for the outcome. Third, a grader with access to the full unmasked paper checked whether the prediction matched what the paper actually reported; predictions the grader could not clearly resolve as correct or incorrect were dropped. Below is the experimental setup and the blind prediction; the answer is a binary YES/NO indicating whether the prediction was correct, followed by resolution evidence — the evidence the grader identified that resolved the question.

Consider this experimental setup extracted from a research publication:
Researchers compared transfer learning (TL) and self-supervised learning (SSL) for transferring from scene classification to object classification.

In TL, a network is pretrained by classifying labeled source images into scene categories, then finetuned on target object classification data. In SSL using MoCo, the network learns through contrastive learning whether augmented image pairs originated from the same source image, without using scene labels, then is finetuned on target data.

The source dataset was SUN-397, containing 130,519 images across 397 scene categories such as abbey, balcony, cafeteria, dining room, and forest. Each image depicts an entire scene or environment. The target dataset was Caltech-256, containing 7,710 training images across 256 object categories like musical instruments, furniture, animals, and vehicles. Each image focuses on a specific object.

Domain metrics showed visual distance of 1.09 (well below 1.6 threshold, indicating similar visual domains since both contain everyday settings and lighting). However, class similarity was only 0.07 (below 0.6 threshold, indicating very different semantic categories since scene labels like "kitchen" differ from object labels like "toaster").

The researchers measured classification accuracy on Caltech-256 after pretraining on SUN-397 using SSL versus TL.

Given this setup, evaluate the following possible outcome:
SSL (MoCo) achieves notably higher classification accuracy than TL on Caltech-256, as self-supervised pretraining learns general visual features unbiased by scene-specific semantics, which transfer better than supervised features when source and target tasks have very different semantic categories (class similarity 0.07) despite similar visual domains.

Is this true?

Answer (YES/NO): NO